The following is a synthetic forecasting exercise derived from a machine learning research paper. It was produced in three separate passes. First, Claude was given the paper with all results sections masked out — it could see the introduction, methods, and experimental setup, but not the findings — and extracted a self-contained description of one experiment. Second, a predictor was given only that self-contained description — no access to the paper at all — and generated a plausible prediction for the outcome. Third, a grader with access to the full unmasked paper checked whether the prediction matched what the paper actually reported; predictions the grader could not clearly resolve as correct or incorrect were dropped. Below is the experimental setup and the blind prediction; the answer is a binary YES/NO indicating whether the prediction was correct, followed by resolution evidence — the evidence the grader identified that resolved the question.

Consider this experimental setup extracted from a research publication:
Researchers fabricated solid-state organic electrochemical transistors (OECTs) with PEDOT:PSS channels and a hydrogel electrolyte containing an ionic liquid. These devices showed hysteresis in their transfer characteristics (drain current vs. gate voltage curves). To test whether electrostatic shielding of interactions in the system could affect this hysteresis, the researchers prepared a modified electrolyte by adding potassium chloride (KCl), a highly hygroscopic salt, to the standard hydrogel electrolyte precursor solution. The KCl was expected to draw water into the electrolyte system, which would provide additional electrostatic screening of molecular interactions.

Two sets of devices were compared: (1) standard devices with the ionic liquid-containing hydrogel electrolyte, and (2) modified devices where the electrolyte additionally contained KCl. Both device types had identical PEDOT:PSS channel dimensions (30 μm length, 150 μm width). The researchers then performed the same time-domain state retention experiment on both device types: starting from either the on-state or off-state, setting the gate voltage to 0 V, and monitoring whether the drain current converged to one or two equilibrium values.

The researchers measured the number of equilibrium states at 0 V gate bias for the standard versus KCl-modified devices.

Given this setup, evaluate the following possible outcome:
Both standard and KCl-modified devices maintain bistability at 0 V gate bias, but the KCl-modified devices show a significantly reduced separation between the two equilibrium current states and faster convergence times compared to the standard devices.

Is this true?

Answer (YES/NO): NO